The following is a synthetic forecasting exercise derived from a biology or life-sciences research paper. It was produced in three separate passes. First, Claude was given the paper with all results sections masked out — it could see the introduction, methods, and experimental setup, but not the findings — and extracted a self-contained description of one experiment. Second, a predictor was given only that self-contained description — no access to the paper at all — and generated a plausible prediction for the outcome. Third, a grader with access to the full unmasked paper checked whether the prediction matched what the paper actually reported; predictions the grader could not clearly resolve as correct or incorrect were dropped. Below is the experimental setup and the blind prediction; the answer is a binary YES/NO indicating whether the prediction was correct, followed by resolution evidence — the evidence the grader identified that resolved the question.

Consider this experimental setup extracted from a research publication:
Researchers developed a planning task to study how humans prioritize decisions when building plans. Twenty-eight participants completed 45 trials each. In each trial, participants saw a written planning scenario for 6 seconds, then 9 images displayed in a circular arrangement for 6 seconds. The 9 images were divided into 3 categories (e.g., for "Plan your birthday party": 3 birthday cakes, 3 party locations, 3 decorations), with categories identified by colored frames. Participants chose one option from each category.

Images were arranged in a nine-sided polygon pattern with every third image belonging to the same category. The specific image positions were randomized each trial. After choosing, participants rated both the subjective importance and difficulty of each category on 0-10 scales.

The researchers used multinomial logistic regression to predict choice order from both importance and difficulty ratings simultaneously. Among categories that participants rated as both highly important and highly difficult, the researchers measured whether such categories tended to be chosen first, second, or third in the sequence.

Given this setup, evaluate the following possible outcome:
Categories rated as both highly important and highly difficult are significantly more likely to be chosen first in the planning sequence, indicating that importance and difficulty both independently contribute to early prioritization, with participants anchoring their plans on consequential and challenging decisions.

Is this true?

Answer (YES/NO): NO